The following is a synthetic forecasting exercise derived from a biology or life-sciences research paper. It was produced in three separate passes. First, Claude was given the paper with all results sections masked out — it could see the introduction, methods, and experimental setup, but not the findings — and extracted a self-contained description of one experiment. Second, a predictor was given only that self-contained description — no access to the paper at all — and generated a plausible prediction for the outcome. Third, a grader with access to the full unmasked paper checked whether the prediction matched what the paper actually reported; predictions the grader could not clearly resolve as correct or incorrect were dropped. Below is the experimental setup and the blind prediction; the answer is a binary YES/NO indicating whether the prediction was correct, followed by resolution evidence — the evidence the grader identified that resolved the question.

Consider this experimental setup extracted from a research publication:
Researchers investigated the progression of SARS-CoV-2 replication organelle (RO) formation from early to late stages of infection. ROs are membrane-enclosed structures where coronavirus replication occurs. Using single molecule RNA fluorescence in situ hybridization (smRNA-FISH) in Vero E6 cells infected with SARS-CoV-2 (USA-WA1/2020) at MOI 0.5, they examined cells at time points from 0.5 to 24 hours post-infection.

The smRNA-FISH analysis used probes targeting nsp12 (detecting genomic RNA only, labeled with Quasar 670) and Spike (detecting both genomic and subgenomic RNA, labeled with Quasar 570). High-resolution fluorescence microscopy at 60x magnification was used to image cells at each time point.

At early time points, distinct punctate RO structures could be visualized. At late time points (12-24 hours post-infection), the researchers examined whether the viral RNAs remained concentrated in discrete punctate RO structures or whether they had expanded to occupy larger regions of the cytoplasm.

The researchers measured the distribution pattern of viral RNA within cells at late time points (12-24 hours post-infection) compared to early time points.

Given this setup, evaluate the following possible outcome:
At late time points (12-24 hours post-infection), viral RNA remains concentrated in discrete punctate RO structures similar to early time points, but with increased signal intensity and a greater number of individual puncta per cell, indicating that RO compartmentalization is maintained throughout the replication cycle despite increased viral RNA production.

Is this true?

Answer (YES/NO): NO